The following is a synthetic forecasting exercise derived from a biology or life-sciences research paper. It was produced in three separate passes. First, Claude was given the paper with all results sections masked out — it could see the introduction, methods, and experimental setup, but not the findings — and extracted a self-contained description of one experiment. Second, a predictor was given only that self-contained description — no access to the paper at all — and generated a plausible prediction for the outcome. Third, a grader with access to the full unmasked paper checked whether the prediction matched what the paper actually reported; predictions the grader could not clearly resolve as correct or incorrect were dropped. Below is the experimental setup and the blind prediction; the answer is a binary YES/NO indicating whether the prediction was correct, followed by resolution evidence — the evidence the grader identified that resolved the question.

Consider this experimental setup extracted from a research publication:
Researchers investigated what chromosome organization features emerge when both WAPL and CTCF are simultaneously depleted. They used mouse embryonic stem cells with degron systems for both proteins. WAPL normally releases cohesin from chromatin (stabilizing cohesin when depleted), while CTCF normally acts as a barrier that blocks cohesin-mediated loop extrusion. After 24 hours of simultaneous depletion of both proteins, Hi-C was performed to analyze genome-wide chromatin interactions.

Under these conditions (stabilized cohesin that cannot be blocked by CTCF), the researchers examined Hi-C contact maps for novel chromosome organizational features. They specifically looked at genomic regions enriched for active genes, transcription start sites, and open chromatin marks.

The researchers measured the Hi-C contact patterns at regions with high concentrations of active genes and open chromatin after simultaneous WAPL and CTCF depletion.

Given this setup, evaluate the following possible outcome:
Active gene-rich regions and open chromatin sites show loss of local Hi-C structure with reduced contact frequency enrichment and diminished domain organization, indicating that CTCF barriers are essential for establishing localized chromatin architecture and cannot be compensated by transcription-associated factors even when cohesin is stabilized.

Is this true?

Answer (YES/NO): NO